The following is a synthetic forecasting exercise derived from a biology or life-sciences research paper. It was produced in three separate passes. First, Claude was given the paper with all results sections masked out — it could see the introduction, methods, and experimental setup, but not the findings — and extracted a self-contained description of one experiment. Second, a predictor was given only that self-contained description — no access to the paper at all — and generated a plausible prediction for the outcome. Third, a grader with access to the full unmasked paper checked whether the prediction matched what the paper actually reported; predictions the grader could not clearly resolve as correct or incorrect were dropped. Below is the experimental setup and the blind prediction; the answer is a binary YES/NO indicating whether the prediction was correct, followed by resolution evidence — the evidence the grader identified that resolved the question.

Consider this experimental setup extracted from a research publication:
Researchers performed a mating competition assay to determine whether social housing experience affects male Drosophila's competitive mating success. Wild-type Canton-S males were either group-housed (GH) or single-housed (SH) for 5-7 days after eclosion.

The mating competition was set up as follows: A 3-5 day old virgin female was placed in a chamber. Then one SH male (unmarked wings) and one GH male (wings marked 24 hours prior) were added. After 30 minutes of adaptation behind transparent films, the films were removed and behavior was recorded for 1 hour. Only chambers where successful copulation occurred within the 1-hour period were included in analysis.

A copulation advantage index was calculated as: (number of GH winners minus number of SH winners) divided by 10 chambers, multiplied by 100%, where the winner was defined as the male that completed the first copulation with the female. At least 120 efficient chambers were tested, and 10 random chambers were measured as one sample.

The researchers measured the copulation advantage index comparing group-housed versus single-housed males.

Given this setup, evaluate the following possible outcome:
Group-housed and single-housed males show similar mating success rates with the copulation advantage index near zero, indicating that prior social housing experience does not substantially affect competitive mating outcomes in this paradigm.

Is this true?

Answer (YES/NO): YES